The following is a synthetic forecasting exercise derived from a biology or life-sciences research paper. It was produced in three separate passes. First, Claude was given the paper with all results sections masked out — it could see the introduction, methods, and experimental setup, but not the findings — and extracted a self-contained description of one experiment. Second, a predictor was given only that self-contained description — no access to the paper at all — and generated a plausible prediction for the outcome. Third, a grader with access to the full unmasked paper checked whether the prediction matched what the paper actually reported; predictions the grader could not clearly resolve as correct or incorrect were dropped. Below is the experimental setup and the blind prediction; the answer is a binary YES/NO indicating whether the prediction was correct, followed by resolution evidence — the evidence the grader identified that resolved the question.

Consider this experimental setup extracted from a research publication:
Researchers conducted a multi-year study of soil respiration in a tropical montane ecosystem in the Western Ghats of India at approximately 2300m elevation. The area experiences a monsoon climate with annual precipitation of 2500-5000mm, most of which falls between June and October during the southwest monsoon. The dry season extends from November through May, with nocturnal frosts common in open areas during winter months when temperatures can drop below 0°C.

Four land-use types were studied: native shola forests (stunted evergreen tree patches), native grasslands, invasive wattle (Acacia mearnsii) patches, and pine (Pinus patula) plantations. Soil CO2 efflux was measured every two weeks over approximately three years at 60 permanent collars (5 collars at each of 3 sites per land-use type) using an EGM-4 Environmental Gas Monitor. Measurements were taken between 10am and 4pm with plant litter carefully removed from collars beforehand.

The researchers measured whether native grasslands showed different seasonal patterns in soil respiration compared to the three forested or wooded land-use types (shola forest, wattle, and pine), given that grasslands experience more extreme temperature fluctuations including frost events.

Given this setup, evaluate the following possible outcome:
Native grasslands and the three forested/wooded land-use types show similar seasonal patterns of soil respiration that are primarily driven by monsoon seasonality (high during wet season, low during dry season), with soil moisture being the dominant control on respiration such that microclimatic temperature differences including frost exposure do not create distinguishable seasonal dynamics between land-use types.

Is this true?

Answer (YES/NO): YES